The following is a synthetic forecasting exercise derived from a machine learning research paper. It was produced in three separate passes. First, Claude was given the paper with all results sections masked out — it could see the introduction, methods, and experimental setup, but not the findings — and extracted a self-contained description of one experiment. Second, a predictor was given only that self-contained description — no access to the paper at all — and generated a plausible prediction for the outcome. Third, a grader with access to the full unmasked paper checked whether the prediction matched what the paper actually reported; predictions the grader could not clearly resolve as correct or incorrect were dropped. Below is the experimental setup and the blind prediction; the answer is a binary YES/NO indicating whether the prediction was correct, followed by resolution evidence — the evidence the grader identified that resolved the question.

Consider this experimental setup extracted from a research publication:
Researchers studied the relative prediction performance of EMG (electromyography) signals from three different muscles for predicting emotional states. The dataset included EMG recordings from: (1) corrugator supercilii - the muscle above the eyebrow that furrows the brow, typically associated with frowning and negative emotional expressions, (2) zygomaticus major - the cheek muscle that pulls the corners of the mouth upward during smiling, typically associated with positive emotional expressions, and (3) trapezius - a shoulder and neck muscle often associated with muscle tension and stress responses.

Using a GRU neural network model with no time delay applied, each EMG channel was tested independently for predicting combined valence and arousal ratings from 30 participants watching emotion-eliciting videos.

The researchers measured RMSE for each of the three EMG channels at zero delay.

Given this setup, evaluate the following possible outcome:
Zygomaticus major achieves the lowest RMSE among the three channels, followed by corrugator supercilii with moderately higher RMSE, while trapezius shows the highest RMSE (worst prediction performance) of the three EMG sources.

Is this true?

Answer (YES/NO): NO